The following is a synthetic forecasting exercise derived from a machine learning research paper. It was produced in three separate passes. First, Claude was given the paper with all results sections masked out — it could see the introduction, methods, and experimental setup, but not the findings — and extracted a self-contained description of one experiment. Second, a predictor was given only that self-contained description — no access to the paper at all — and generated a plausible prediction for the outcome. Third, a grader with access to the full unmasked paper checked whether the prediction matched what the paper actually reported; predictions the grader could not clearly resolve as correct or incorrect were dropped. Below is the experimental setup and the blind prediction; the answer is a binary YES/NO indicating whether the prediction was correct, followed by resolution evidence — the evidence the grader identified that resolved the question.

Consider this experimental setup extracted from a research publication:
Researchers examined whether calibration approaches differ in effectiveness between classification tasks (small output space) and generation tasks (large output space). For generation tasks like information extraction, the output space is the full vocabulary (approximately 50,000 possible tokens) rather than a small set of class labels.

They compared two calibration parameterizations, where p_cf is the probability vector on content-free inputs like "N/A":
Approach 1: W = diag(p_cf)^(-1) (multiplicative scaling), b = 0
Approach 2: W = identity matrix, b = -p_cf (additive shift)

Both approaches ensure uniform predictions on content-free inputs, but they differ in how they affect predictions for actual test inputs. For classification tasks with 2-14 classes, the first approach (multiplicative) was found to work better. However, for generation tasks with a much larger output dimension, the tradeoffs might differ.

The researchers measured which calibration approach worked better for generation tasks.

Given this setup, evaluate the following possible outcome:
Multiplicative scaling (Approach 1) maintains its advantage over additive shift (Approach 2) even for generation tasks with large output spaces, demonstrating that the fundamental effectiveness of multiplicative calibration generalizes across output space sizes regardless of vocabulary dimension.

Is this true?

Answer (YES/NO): NO